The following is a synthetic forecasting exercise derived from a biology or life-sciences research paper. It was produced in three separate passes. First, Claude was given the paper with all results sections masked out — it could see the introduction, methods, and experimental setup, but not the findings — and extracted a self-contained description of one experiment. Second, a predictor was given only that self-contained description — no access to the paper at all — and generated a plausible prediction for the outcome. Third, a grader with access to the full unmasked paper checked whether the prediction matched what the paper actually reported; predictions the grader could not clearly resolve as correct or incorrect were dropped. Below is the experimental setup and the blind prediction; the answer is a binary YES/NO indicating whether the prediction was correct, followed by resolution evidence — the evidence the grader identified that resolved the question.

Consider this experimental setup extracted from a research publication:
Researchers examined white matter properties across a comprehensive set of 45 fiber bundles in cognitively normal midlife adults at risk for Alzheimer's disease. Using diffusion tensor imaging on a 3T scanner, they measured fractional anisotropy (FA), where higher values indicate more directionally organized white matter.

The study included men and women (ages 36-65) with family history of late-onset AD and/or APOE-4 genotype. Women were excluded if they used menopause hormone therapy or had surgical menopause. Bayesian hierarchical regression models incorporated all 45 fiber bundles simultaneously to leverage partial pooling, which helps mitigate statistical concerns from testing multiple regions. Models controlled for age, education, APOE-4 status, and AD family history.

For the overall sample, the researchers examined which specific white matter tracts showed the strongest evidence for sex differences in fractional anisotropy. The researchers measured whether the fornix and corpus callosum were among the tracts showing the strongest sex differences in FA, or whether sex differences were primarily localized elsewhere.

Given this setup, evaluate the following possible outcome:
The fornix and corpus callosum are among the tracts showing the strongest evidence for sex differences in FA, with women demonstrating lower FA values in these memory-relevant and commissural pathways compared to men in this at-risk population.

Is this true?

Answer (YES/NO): NO